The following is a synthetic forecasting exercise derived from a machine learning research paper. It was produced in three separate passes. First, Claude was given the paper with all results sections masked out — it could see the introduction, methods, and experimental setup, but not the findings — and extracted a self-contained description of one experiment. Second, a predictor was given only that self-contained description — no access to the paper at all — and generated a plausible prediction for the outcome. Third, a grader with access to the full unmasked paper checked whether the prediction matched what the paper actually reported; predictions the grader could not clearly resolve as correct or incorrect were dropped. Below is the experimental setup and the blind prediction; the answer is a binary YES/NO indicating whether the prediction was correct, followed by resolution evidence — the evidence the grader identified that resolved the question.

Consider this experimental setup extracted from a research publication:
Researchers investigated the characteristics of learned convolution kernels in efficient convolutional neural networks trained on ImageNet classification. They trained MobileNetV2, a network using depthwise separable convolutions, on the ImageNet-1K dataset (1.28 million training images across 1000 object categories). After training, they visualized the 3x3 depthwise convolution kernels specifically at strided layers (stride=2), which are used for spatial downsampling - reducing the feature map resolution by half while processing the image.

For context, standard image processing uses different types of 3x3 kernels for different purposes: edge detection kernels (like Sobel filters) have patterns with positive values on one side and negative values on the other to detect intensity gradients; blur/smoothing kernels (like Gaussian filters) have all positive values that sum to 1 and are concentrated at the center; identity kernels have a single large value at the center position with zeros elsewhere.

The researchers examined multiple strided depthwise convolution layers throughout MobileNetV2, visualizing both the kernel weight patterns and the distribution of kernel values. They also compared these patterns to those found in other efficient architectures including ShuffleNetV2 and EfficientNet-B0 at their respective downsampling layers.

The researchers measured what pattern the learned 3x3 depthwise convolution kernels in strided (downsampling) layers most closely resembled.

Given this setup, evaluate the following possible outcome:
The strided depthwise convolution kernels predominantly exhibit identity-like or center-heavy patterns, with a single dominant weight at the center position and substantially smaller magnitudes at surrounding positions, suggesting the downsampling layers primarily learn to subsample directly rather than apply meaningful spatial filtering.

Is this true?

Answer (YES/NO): NO